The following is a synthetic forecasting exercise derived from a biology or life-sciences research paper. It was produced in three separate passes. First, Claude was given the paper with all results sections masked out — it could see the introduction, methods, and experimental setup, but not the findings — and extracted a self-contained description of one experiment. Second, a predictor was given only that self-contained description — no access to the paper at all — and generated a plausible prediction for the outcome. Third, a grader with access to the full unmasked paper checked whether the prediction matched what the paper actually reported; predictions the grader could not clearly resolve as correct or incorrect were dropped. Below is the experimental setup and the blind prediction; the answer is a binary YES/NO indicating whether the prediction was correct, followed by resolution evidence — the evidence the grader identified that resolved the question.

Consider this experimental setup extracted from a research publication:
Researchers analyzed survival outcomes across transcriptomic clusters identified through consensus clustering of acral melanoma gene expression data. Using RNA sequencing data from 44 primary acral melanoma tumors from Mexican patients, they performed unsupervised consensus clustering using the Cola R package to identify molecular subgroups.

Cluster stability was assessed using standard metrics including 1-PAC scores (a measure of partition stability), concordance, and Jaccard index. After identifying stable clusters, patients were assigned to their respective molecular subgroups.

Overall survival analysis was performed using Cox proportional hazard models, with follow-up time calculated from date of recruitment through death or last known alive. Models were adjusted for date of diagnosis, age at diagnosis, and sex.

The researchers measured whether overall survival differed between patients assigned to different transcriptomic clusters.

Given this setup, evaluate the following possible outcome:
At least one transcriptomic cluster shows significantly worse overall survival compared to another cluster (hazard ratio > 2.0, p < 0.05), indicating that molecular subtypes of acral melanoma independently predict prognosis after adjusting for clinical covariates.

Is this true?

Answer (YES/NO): NO